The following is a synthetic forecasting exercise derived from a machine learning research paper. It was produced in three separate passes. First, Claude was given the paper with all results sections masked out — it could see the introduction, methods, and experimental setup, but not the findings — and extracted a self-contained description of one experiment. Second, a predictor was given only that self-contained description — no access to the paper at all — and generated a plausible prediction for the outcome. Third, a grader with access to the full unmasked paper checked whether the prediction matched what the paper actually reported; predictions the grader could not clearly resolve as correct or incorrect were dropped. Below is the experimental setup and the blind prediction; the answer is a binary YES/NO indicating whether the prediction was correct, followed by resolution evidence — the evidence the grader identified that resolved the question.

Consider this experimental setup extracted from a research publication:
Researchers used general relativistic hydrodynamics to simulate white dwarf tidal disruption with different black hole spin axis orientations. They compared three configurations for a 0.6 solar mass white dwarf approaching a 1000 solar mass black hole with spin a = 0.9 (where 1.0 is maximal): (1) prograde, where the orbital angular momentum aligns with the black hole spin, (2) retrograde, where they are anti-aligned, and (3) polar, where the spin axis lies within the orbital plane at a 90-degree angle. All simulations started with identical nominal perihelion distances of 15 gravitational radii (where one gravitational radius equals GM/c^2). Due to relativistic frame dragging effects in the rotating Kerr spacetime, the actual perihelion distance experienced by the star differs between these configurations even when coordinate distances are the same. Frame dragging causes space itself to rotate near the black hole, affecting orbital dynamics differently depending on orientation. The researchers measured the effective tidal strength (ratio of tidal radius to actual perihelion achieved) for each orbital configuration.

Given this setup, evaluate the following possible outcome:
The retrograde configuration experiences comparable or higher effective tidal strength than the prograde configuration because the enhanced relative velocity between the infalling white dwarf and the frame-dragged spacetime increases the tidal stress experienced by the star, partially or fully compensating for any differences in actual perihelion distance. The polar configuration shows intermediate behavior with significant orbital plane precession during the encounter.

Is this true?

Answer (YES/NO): NO